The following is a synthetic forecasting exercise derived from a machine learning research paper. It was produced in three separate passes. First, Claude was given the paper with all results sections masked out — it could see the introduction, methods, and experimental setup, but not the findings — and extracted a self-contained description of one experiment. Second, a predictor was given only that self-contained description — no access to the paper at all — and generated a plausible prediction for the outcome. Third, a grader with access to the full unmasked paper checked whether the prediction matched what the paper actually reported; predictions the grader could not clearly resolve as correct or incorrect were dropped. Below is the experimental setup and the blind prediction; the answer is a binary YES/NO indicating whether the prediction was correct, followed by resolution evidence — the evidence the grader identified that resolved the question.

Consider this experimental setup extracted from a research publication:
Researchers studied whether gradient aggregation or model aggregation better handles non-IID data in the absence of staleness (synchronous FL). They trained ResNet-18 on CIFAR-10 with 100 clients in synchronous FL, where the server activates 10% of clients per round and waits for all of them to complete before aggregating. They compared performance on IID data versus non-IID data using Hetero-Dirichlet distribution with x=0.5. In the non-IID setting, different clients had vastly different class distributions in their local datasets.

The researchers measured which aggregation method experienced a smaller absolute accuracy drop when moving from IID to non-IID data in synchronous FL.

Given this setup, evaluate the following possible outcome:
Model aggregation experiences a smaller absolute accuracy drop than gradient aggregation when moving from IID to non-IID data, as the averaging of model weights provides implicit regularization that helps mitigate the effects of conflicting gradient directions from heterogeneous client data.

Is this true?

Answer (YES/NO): YES